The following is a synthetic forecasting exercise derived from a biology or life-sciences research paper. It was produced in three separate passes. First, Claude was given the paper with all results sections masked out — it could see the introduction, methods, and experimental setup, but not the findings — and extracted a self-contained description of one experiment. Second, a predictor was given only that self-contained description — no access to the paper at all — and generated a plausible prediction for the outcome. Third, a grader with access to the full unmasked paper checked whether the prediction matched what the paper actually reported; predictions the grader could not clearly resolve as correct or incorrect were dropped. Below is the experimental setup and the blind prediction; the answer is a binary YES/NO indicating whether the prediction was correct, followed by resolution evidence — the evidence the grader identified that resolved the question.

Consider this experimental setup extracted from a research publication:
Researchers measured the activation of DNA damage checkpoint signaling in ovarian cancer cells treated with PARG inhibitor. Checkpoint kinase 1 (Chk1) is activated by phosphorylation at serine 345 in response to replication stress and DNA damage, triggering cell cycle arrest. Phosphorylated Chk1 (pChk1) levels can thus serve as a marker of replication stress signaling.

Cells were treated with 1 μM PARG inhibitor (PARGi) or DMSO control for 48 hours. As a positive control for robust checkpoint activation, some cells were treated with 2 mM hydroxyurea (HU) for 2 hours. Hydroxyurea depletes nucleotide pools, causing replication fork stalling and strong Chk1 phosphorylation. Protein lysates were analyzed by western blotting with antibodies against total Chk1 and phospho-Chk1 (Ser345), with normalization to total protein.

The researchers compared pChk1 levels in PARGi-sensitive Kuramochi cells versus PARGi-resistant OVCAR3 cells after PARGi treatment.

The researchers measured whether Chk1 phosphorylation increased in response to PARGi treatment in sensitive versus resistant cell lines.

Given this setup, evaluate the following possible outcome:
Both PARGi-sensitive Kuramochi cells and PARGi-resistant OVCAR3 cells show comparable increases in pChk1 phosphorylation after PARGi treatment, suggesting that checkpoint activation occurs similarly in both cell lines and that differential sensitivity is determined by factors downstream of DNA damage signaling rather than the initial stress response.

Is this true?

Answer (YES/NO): NO